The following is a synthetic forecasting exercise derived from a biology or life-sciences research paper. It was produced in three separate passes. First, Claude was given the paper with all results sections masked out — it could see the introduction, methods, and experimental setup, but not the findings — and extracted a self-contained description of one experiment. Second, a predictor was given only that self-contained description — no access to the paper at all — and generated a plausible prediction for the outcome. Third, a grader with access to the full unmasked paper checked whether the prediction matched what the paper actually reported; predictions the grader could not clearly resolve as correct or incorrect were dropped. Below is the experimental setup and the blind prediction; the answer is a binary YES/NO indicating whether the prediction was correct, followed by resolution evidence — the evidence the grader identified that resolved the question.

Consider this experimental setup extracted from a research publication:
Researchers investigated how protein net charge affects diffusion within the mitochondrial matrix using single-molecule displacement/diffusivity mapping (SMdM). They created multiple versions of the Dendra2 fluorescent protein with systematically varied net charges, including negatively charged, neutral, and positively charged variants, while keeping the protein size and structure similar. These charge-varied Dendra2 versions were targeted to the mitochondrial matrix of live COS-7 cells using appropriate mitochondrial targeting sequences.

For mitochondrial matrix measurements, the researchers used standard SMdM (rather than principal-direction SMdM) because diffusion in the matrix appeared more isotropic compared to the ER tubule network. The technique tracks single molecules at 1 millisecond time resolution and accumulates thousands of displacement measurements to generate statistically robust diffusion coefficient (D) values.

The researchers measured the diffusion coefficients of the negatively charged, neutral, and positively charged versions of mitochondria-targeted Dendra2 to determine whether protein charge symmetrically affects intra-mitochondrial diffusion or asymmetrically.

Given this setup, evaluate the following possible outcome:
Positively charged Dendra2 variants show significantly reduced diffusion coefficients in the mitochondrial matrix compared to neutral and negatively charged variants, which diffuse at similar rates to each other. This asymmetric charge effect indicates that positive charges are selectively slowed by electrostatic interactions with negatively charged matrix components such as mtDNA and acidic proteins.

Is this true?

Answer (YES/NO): YES